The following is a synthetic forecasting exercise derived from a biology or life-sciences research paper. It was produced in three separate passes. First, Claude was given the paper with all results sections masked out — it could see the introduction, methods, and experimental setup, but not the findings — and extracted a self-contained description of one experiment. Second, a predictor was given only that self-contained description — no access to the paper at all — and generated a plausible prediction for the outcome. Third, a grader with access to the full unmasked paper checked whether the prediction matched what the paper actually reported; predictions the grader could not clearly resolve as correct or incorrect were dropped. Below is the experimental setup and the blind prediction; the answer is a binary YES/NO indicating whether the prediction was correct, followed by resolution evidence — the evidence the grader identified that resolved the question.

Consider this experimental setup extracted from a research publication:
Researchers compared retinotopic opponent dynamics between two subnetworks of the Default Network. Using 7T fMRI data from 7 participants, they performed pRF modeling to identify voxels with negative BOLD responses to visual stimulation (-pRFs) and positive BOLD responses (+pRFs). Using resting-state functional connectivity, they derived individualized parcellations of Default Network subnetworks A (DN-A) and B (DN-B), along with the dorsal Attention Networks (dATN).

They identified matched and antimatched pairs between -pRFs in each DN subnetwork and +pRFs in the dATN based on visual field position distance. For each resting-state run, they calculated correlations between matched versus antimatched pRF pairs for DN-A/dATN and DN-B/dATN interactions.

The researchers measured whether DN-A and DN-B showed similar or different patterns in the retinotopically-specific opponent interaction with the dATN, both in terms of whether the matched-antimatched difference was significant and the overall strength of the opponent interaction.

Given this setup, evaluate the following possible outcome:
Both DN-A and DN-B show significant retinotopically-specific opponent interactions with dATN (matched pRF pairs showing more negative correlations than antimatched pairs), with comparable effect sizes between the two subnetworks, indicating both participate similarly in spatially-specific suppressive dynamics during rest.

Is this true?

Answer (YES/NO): NO